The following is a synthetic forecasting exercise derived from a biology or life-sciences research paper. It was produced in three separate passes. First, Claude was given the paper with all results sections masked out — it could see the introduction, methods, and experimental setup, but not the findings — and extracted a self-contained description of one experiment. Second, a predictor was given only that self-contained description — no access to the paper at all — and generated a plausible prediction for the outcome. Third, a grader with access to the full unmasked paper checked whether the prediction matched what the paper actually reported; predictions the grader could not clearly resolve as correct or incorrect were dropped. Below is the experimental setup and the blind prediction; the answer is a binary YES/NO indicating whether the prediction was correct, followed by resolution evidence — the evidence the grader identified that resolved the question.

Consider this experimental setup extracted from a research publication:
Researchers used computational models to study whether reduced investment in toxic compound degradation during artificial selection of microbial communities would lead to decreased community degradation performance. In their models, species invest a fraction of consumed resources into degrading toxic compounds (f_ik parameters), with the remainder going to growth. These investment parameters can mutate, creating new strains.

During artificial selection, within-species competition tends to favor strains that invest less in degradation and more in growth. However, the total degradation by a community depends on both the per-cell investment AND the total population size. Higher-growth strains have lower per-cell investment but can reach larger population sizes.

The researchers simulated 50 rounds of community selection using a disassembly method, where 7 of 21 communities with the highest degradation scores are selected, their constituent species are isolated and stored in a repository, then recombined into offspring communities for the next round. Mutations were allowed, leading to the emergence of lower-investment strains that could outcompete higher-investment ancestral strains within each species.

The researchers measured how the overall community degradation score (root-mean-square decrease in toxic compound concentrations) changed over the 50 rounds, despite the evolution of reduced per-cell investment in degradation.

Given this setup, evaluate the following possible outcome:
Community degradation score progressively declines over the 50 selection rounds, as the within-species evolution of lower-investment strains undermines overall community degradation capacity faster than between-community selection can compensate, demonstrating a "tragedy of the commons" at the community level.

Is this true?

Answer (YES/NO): NO